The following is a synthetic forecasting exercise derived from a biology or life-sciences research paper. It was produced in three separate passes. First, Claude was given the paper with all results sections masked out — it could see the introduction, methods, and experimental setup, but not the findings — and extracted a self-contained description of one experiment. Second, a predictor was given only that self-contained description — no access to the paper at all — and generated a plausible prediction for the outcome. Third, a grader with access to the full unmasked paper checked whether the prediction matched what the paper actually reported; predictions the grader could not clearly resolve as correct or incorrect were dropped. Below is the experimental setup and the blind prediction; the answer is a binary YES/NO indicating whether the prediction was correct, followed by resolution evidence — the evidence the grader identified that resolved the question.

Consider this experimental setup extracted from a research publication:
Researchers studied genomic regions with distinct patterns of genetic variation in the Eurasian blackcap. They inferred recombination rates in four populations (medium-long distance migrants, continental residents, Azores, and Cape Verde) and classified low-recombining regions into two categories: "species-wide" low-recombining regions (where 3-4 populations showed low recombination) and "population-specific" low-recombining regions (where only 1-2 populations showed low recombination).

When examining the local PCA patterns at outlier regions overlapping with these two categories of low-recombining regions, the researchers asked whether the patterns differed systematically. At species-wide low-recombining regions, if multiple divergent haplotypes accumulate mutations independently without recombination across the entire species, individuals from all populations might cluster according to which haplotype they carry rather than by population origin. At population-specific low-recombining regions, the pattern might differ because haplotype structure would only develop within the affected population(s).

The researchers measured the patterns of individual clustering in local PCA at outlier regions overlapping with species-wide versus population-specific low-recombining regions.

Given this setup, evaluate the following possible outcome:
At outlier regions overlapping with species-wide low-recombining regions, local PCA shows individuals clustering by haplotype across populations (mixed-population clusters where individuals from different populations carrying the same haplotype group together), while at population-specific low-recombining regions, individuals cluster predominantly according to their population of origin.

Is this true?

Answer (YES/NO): NO